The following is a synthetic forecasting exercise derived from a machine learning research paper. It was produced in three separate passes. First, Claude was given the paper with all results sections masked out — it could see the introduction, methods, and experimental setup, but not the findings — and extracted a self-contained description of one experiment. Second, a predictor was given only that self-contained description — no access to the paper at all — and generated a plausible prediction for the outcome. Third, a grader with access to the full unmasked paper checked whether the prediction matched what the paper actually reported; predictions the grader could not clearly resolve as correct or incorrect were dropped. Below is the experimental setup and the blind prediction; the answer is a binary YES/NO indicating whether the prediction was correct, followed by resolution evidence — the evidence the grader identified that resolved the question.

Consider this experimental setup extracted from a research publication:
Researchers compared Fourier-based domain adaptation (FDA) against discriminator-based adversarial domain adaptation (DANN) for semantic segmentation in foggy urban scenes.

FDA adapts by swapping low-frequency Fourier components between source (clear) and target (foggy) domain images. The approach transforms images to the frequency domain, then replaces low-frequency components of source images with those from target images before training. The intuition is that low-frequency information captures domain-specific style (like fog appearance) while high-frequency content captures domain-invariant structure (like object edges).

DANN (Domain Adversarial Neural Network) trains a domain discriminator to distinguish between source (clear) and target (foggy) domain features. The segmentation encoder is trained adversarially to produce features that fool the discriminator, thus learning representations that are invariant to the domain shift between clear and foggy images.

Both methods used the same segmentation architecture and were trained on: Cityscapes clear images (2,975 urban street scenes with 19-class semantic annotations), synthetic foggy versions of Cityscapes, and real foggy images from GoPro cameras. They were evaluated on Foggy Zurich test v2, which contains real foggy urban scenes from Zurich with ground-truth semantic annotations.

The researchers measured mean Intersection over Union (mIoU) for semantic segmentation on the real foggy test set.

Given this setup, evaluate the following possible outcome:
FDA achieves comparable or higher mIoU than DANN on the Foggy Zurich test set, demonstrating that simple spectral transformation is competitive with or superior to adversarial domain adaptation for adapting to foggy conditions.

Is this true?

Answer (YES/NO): NO